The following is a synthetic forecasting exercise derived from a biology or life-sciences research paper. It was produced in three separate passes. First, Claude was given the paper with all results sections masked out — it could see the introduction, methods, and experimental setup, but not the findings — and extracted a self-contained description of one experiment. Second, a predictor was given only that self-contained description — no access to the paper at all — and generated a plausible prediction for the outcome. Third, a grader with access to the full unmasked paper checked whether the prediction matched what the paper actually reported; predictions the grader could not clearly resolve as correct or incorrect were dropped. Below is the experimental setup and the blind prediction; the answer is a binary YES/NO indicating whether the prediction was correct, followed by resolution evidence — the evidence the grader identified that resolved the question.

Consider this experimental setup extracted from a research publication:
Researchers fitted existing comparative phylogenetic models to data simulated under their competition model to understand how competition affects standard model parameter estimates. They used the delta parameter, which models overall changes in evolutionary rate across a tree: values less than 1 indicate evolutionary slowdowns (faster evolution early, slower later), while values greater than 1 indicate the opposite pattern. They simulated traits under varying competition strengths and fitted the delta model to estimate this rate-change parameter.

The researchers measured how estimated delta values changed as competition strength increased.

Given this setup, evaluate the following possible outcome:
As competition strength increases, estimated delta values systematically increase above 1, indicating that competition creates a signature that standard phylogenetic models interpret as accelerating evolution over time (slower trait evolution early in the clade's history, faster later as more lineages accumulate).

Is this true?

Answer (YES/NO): NO